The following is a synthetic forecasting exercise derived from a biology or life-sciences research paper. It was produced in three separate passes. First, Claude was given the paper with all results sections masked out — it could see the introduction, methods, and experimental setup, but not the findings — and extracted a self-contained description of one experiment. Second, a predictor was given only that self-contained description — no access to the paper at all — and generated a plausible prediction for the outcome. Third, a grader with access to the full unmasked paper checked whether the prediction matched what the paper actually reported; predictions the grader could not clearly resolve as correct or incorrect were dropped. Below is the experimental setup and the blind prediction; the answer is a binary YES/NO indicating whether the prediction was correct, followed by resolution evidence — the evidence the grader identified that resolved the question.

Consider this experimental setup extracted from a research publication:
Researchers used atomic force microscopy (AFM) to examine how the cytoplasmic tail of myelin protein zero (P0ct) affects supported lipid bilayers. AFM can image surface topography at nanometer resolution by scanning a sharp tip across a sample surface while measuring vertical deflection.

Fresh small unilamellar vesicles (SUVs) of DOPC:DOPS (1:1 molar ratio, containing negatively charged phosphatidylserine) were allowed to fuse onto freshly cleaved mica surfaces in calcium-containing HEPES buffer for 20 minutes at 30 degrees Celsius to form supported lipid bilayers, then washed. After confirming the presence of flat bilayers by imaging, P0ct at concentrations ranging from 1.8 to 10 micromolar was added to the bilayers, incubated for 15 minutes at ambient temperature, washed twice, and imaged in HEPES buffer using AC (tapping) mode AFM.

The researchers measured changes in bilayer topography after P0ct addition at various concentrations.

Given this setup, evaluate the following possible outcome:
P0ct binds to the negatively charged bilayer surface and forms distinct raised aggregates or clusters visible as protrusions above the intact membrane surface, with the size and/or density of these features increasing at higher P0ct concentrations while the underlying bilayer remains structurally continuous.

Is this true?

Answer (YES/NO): NO